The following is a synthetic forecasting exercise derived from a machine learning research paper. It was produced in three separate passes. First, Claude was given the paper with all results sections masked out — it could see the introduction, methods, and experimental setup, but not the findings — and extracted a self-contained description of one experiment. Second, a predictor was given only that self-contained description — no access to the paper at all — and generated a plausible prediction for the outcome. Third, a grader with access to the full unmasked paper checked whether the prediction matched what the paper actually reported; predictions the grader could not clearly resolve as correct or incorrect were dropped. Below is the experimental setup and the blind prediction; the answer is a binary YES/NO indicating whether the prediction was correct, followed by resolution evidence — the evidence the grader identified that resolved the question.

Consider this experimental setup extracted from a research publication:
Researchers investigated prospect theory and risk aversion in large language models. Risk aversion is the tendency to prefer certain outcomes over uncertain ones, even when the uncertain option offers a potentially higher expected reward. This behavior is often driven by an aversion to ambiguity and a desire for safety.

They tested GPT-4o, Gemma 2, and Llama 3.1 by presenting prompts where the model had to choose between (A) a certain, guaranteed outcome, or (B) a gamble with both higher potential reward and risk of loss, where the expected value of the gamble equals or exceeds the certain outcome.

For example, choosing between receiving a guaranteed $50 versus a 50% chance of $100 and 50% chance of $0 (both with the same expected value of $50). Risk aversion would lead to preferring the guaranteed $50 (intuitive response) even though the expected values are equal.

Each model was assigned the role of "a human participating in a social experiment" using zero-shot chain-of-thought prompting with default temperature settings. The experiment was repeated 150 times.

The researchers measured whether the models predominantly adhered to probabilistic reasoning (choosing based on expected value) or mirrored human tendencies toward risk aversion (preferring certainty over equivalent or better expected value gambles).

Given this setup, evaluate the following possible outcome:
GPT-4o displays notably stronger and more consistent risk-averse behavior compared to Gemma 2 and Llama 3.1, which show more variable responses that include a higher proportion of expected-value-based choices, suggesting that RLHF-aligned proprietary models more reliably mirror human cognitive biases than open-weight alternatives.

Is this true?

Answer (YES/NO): NO